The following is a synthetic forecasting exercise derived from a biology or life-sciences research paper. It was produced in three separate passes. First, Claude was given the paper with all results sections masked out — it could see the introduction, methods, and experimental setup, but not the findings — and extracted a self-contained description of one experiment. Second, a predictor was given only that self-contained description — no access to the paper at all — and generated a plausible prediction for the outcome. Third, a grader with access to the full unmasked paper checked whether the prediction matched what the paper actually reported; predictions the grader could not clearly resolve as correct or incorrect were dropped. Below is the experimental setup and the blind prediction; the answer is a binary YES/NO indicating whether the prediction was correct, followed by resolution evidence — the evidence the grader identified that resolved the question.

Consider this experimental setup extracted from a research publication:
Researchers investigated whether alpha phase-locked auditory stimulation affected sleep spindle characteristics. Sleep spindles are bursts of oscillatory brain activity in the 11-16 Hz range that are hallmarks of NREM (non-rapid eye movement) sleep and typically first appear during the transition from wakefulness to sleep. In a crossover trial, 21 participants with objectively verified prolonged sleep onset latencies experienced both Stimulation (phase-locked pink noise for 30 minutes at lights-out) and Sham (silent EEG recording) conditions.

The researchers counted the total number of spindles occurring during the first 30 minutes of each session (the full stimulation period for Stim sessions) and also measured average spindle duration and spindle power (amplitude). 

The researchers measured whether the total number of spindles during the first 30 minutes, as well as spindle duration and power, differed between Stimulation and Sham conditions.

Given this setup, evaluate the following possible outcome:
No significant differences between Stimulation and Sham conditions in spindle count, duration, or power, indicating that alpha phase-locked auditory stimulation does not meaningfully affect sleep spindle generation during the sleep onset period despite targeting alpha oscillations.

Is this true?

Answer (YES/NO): YES